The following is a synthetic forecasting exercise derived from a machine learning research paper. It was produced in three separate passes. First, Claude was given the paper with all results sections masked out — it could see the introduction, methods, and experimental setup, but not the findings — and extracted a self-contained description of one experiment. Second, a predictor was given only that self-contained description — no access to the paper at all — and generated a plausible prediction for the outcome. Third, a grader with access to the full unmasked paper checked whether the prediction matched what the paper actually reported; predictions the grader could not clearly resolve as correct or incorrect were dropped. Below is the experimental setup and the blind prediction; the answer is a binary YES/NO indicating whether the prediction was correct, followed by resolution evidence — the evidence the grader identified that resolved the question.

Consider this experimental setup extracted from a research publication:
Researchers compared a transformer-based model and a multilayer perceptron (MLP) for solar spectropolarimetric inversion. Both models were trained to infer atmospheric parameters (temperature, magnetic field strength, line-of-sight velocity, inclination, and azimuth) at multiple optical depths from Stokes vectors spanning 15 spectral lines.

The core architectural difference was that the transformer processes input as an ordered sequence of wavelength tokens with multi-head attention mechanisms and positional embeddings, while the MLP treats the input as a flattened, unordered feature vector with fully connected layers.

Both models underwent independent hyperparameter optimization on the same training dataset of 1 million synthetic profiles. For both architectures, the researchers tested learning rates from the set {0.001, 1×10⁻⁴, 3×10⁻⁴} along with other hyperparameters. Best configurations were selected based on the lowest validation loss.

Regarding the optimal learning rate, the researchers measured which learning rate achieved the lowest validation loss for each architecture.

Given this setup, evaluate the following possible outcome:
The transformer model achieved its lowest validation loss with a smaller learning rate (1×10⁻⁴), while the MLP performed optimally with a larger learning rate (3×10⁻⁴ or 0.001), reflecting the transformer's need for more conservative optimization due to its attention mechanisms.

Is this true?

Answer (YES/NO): NO